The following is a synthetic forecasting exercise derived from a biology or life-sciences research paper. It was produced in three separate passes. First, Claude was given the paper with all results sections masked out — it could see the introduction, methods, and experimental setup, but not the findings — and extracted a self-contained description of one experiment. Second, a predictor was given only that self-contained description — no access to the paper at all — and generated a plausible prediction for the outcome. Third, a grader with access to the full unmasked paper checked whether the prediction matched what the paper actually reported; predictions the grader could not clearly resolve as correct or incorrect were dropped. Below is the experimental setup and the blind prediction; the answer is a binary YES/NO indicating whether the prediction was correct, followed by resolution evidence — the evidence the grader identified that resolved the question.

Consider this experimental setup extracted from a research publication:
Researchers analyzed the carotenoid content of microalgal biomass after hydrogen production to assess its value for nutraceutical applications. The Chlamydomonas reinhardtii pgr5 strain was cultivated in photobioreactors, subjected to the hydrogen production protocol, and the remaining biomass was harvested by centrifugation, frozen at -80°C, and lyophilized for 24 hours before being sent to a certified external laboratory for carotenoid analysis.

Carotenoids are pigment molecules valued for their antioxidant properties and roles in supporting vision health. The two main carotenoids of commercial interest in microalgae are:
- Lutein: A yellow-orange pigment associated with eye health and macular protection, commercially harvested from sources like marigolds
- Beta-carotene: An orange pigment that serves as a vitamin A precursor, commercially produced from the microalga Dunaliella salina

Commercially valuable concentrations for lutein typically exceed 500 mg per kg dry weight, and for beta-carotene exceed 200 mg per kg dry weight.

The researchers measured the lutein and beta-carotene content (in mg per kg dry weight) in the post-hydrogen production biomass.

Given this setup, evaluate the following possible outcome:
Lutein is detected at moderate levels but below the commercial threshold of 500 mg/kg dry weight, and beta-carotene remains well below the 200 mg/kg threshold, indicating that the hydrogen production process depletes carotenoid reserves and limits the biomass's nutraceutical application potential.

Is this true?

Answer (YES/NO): NO